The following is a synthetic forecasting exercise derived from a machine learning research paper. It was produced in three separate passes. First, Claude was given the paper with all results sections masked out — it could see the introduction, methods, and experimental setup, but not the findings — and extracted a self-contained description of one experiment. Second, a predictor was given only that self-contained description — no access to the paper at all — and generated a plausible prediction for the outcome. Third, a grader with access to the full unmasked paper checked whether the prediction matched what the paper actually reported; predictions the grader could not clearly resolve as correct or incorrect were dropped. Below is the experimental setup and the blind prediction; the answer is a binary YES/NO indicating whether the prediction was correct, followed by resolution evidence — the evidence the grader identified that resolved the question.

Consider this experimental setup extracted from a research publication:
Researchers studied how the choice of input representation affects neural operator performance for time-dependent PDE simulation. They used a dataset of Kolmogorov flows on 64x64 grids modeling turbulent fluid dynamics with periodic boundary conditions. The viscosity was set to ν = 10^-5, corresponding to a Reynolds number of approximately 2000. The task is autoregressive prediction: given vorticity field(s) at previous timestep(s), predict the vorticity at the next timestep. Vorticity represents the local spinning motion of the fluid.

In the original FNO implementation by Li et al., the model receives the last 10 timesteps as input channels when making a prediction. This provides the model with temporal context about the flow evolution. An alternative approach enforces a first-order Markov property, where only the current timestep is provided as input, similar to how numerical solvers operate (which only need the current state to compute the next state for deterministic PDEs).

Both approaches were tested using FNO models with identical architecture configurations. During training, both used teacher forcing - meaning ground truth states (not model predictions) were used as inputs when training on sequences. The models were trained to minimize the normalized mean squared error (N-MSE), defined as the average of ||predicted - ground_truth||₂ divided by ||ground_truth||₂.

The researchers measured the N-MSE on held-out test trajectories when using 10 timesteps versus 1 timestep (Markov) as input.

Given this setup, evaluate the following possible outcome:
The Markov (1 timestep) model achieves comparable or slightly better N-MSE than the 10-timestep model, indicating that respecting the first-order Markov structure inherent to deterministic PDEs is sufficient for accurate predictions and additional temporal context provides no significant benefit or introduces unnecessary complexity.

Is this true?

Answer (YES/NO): NO